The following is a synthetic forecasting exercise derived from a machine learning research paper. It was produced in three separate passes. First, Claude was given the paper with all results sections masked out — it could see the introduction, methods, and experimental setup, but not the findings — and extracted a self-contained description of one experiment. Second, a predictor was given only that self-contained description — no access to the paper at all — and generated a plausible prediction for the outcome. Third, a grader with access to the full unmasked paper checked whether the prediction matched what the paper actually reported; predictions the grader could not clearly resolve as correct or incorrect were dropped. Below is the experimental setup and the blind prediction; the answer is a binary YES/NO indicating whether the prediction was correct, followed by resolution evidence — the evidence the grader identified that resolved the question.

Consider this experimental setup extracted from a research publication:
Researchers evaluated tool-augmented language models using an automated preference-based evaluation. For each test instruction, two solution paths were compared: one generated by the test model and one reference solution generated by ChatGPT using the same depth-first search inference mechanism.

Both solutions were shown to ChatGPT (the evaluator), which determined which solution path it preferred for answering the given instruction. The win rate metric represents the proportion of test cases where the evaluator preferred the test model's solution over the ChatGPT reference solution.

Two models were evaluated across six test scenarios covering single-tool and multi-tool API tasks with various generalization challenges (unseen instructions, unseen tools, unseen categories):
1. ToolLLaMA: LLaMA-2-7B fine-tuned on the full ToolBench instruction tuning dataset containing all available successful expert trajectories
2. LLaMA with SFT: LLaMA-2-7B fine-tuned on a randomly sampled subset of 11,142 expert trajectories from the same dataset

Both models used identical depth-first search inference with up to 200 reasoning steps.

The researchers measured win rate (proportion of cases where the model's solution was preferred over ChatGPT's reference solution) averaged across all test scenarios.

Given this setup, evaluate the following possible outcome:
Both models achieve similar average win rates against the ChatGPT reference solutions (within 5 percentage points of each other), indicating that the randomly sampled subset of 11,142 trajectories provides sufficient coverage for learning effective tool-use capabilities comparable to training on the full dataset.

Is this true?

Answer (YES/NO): YES